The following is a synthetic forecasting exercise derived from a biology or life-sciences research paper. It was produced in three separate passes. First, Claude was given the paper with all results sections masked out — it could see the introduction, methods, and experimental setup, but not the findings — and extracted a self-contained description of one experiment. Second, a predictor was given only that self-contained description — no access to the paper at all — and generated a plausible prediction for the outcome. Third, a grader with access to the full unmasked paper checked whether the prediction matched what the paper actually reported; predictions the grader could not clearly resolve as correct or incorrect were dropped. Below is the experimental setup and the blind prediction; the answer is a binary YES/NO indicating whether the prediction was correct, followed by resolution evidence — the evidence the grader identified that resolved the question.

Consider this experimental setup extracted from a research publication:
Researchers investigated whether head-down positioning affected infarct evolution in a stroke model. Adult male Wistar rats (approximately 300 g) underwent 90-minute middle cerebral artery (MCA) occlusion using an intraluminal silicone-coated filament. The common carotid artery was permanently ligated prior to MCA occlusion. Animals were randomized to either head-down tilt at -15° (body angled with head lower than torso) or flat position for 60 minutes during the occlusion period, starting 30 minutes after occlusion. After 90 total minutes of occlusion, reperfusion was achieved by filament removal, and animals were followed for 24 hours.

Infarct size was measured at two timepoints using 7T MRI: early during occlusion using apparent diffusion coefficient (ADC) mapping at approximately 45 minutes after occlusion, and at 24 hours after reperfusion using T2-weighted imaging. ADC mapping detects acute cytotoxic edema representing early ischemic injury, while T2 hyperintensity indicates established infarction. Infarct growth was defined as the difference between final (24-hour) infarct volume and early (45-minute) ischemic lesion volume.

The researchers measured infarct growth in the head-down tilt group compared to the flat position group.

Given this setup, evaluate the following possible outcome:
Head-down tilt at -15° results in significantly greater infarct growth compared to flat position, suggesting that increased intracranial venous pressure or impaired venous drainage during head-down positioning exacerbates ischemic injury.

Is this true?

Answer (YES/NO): NO